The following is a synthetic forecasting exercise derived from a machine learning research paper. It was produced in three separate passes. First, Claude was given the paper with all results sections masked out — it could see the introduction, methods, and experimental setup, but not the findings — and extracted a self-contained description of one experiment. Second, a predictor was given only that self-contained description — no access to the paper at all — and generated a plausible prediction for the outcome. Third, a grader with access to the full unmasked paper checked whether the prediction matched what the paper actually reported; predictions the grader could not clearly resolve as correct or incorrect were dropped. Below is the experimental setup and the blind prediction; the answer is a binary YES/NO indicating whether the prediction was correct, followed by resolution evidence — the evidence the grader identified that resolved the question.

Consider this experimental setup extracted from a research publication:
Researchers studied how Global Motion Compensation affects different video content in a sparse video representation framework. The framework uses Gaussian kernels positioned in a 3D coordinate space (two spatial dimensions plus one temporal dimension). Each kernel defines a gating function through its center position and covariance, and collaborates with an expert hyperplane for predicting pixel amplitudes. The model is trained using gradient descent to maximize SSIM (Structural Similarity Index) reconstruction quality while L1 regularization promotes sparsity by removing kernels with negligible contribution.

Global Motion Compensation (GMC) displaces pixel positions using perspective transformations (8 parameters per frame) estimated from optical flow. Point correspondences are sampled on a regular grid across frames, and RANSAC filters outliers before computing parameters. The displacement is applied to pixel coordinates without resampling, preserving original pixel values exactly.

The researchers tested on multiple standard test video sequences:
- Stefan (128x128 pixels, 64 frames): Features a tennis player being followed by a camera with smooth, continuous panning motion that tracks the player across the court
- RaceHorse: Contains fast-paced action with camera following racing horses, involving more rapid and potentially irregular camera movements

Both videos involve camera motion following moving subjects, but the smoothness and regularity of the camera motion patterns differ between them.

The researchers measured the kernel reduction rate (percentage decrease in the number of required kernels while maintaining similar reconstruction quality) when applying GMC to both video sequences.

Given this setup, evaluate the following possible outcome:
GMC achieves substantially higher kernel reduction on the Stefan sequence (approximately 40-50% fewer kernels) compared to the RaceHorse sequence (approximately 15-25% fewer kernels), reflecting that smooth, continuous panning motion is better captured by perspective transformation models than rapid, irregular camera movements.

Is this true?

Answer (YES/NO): NO